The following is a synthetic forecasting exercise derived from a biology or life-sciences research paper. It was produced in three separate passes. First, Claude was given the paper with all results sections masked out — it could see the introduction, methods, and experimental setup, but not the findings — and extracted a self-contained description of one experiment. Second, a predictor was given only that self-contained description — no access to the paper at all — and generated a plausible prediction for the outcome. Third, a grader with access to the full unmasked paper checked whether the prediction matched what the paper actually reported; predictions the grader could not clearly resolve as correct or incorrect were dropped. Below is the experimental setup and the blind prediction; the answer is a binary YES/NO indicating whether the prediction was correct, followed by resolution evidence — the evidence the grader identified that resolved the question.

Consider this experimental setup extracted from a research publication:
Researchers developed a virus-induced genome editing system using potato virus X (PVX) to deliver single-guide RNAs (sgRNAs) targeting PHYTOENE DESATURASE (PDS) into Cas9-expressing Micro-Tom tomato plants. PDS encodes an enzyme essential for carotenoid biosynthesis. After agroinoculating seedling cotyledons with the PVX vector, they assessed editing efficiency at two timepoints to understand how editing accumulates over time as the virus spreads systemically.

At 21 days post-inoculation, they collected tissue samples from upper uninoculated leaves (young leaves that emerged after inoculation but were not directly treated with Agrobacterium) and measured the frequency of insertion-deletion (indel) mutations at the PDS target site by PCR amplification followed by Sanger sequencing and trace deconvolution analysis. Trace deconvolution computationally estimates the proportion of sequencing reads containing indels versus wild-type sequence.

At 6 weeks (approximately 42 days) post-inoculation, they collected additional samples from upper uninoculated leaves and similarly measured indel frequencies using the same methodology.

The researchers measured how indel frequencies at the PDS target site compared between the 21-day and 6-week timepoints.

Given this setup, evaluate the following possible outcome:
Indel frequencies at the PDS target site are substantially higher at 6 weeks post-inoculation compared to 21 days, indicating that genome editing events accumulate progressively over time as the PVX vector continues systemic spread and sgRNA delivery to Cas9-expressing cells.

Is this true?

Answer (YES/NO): YES